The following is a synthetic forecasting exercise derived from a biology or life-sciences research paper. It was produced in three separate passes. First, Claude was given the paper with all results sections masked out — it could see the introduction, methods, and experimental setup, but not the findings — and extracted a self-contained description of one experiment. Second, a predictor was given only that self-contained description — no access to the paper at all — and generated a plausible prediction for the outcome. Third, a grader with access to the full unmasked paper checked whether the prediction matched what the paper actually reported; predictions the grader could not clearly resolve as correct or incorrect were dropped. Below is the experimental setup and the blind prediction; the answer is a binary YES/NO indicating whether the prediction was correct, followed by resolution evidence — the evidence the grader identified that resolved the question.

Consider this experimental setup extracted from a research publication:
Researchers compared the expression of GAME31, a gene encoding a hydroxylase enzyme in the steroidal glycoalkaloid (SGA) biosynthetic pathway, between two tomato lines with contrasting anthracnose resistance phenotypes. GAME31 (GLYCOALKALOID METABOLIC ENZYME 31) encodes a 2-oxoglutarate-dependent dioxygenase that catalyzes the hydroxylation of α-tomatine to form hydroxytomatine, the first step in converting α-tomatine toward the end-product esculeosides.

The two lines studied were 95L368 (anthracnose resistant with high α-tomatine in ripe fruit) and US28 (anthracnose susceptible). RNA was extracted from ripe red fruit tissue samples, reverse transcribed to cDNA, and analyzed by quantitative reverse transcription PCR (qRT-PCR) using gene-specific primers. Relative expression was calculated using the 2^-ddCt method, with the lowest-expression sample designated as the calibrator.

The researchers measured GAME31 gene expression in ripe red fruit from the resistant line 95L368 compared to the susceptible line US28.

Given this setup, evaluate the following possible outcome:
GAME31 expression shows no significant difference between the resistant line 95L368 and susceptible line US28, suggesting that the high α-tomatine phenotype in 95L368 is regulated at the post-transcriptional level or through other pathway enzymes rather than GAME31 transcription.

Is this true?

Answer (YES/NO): NO